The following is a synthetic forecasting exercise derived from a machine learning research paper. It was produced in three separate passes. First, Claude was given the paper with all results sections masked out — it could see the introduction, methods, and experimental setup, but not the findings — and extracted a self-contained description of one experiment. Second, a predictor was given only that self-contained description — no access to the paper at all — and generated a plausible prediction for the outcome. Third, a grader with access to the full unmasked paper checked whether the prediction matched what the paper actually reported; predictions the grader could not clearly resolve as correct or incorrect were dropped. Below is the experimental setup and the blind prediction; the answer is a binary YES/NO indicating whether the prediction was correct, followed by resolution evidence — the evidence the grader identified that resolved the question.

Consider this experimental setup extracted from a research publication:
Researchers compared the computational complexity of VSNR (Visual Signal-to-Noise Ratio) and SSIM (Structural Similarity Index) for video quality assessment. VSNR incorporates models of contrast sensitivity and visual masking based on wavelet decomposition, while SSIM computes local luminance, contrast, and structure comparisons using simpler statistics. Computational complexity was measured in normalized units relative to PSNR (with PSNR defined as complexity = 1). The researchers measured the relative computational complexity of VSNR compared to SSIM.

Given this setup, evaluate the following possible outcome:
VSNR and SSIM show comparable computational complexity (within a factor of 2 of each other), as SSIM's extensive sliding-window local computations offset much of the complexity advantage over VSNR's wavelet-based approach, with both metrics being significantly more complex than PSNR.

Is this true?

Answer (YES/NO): YES